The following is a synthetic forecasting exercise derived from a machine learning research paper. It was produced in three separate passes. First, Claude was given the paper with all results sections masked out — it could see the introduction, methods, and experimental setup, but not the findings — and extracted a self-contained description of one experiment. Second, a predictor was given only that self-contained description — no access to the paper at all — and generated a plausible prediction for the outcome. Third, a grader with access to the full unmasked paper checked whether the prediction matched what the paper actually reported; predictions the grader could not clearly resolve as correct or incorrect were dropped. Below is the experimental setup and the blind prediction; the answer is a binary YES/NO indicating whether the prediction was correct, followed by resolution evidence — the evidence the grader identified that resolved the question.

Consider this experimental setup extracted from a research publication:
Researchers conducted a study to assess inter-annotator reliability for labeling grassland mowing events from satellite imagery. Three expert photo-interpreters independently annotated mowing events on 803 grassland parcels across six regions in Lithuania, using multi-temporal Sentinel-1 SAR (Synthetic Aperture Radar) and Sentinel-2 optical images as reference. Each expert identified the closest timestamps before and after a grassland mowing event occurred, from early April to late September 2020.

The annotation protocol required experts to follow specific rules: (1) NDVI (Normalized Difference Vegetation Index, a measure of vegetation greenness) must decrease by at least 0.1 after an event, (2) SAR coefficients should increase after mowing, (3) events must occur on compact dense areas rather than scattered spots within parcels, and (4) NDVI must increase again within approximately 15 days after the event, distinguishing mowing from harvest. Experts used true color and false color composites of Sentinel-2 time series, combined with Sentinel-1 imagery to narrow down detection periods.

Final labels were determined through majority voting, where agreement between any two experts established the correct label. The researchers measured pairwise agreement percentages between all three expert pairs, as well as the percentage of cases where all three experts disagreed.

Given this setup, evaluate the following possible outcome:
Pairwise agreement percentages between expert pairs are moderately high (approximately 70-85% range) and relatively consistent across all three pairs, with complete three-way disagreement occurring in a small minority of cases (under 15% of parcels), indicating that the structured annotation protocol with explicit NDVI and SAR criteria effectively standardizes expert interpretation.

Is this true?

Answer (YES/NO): NO